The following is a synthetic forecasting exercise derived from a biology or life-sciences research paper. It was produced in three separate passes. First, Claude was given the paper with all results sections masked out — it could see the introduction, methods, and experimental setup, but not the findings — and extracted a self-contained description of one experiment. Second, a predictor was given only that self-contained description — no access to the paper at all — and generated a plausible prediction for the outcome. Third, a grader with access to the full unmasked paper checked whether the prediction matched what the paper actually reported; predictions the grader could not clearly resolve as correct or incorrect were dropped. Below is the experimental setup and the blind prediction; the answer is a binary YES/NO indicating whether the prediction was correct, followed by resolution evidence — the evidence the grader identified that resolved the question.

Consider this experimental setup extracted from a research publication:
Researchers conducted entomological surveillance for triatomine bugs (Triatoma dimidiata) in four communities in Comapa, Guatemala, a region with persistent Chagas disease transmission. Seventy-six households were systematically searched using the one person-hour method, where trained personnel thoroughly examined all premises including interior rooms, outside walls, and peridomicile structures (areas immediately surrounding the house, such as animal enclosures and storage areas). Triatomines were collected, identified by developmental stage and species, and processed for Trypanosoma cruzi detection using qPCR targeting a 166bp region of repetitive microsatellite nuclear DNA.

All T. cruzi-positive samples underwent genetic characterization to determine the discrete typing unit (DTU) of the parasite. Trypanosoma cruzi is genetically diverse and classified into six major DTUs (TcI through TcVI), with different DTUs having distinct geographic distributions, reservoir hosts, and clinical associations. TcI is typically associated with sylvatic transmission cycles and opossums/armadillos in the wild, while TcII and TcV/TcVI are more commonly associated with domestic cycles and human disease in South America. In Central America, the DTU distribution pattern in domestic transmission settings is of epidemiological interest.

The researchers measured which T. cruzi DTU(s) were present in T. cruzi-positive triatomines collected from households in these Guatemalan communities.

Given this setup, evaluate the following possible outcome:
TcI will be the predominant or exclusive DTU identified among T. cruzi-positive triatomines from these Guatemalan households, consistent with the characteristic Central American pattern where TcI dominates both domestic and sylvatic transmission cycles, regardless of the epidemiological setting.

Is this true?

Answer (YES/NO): YES